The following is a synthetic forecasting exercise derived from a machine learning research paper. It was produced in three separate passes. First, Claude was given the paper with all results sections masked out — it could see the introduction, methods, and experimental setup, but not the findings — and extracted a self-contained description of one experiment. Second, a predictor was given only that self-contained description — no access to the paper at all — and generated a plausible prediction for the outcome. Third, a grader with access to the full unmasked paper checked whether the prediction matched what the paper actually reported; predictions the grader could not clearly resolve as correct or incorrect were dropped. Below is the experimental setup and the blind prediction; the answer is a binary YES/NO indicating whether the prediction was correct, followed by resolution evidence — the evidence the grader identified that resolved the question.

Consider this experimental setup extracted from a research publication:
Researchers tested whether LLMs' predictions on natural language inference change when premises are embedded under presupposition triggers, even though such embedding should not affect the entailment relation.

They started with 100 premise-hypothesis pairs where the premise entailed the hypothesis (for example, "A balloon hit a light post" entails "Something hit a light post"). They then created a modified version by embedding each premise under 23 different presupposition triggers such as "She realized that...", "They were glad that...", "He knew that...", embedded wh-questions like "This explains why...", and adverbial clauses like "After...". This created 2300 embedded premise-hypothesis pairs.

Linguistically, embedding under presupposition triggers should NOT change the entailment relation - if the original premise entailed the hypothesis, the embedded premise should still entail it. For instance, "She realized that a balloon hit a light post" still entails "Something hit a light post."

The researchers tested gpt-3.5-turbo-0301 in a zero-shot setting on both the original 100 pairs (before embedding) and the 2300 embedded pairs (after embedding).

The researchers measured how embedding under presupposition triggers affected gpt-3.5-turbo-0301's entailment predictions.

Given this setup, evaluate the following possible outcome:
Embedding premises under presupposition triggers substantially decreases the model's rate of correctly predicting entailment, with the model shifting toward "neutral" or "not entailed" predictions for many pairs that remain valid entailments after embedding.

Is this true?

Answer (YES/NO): NO